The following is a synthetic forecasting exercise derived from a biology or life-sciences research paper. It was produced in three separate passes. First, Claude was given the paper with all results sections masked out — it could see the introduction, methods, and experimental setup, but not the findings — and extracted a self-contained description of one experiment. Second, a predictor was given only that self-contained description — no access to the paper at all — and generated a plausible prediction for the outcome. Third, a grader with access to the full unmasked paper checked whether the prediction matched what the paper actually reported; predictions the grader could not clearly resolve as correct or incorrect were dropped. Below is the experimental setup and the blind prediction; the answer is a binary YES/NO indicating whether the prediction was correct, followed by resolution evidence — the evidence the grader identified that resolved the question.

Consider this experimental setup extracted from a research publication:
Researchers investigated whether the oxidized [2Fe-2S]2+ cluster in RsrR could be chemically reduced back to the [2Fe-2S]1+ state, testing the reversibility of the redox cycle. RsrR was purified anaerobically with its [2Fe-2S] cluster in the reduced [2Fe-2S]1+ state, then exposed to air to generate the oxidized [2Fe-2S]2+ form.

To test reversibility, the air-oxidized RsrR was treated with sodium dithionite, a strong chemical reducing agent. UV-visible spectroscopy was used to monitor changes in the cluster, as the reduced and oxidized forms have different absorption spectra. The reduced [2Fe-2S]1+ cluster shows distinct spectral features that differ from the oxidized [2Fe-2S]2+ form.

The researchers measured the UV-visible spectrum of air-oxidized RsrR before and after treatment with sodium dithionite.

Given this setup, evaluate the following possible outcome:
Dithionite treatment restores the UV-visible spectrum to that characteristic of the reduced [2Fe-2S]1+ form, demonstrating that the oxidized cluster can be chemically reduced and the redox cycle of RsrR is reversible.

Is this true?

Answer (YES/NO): YES